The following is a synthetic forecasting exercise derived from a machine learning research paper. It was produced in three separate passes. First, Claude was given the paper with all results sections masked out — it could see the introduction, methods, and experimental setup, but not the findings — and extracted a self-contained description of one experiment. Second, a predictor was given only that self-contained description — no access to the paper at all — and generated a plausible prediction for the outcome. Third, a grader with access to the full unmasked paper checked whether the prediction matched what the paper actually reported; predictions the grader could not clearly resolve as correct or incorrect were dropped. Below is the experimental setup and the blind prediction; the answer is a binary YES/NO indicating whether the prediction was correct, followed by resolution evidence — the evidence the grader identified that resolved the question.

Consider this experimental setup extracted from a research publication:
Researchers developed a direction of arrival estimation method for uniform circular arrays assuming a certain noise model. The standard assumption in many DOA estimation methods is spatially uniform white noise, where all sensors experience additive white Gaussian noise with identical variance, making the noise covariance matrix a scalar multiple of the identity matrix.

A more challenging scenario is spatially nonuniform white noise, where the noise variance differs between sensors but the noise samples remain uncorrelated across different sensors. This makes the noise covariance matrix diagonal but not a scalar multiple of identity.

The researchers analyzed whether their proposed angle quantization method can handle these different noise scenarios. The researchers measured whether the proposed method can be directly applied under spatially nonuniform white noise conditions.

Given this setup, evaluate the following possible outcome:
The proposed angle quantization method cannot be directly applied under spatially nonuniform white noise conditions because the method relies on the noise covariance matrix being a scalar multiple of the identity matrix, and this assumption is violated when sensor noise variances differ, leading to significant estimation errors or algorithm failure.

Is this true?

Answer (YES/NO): NO